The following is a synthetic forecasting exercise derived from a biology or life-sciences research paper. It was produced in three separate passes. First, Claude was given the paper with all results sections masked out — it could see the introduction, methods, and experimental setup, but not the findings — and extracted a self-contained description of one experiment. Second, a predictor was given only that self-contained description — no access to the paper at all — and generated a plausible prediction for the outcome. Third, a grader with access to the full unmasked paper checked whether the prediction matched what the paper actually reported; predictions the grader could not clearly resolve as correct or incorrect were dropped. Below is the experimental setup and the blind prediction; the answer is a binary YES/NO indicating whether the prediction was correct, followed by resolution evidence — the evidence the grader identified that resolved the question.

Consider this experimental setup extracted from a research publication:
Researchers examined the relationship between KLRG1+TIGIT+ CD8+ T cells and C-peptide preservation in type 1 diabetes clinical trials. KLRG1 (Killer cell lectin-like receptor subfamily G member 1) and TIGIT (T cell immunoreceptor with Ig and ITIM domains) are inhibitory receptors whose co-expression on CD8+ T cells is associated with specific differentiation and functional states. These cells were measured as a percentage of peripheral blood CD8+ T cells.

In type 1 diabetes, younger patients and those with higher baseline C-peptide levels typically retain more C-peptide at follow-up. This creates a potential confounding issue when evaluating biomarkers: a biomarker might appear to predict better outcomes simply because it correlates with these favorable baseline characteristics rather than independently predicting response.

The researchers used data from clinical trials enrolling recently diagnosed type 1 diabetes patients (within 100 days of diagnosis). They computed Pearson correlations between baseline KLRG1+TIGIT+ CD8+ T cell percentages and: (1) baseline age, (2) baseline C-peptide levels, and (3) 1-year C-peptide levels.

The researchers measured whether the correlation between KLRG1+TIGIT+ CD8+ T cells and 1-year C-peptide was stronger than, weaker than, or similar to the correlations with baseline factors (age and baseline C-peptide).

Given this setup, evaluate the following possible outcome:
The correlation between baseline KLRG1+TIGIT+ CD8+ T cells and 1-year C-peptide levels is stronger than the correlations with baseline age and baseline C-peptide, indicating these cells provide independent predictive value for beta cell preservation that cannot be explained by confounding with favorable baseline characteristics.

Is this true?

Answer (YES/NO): NO